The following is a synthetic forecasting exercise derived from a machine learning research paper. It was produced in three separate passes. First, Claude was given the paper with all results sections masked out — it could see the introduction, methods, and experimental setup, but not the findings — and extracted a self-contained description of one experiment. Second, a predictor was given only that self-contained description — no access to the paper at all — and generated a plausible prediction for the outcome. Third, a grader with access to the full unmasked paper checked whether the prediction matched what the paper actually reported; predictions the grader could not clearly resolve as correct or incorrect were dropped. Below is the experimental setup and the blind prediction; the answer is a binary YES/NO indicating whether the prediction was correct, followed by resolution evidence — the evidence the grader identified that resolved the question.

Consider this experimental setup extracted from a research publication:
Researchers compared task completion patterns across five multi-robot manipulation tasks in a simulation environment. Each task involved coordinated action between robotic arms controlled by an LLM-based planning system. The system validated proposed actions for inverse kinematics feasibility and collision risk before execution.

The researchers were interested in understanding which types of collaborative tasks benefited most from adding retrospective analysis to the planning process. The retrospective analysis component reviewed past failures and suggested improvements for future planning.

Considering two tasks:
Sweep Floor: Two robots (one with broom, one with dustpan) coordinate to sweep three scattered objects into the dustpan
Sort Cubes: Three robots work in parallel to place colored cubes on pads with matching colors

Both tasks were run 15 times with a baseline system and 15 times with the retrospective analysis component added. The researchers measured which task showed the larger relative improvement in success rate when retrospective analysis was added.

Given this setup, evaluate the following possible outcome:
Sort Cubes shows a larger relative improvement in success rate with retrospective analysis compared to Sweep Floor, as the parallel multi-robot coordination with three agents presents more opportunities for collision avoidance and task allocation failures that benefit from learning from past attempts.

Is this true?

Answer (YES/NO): NO